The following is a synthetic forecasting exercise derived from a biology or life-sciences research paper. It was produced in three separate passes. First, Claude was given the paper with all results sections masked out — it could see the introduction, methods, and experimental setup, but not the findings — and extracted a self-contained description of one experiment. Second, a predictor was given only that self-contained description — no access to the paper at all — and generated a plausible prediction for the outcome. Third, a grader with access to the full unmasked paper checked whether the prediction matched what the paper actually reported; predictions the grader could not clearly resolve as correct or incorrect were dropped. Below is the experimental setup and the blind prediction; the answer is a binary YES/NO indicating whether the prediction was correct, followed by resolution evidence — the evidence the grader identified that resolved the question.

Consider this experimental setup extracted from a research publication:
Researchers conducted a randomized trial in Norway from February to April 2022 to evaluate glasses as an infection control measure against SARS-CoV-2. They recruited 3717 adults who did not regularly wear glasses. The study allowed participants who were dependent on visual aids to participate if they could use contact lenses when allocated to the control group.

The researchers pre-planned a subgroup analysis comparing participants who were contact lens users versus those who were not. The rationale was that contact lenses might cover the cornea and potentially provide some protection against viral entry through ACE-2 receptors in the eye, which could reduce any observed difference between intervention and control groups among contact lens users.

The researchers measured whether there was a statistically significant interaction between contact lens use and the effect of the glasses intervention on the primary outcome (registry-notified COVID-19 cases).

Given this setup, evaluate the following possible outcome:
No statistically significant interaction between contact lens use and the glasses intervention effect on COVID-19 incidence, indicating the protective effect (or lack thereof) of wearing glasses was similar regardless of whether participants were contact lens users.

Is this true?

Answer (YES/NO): YES